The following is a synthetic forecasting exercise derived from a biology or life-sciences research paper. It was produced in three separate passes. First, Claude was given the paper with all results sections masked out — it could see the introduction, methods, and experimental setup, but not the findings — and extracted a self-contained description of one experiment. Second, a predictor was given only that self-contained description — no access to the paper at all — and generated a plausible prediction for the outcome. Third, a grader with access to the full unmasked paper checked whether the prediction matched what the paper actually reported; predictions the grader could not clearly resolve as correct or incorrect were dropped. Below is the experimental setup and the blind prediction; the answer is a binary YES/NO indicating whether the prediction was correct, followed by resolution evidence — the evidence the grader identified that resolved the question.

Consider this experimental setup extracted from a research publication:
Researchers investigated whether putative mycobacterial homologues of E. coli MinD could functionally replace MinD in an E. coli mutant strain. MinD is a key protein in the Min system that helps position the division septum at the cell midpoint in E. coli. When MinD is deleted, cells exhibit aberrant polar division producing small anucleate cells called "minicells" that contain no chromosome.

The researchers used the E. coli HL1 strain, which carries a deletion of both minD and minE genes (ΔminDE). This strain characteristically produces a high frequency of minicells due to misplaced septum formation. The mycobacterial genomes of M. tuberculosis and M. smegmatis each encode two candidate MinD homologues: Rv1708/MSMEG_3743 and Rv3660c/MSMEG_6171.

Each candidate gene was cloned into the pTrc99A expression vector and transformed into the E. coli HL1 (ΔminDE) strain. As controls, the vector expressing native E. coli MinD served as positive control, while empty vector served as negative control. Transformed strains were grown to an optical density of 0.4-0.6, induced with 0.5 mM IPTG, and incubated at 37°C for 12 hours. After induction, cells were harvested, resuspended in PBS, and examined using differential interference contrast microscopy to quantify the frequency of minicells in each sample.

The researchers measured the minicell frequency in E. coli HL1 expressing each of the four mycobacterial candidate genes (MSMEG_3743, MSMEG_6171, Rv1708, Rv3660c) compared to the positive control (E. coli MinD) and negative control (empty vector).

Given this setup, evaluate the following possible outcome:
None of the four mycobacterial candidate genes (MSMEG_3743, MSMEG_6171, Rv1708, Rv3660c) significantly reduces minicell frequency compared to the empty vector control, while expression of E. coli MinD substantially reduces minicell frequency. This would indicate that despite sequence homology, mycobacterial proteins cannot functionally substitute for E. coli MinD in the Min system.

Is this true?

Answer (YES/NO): NO